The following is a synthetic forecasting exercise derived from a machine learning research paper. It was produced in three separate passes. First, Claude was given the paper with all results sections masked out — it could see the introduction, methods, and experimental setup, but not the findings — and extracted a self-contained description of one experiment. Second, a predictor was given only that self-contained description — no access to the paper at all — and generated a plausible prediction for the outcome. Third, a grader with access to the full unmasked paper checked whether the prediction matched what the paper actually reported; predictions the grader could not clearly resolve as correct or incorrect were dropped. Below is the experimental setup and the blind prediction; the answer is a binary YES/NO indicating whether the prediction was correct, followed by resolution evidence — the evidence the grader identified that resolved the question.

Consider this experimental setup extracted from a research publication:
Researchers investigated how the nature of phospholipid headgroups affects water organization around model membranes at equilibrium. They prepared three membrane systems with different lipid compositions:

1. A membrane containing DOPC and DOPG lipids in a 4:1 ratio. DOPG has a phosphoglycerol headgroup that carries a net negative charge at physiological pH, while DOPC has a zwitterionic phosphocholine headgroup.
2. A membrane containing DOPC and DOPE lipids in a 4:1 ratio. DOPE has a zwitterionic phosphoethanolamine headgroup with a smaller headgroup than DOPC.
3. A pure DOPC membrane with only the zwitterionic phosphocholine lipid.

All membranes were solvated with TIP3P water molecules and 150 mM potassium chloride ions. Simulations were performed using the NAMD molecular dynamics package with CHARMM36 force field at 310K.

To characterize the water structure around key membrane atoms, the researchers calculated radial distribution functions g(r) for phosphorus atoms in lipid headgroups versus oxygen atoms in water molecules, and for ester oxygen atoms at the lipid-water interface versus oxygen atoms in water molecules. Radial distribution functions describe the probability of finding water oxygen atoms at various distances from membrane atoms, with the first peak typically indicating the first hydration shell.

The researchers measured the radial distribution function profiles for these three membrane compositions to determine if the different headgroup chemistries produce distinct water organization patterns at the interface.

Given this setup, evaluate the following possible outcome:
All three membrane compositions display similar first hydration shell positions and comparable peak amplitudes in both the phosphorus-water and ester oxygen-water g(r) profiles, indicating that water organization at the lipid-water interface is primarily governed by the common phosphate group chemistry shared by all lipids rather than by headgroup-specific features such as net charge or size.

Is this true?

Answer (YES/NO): YES